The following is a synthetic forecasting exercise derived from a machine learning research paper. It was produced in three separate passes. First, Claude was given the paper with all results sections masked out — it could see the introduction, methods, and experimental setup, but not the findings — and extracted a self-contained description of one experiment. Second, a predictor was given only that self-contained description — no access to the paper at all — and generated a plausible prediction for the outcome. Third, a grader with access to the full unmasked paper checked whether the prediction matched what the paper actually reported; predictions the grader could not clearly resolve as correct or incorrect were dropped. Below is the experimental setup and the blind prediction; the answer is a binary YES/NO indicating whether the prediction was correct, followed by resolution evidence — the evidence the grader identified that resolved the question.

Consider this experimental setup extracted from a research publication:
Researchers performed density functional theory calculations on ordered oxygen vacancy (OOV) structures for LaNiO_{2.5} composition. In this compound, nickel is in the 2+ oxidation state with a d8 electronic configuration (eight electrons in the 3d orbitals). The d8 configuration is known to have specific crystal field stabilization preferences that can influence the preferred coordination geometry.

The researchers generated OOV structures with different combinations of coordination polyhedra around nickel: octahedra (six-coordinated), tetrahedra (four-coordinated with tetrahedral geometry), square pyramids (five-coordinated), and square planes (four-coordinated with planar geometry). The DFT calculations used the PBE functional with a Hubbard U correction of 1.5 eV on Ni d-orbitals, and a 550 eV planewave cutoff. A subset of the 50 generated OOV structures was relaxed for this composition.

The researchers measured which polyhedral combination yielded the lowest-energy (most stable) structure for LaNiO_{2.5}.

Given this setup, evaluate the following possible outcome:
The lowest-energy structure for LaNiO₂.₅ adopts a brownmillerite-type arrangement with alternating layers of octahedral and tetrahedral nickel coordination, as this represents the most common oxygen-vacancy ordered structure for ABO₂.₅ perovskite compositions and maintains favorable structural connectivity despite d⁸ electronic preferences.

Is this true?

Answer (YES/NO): NO